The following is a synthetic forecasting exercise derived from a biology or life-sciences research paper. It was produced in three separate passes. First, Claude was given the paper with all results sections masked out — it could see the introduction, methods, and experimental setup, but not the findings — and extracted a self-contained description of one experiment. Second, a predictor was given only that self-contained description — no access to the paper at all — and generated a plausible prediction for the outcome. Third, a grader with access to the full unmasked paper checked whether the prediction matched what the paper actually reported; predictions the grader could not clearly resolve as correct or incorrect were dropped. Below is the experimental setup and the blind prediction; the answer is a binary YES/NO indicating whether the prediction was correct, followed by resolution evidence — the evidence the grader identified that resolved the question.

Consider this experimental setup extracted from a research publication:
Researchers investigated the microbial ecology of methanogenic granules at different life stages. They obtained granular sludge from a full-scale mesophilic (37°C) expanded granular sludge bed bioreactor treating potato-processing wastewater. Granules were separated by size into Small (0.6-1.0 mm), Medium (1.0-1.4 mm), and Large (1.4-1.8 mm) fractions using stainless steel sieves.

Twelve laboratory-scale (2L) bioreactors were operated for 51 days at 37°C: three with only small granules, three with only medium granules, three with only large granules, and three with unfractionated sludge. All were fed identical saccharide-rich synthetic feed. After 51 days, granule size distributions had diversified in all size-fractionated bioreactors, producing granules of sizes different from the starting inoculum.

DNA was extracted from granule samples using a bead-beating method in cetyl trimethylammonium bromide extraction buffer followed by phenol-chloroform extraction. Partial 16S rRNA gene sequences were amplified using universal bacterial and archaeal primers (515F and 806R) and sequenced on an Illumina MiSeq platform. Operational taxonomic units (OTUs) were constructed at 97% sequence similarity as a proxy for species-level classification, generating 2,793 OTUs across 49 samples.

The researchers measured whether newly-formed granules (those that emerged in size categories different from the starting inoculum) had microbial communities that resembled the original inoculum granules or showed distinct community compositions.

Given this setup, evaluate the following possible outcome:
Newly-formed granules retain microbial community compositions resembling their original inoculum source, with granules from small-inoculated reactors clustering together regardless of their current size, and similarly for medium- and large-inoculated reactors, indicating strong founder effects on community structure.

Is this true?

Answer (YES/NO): NO